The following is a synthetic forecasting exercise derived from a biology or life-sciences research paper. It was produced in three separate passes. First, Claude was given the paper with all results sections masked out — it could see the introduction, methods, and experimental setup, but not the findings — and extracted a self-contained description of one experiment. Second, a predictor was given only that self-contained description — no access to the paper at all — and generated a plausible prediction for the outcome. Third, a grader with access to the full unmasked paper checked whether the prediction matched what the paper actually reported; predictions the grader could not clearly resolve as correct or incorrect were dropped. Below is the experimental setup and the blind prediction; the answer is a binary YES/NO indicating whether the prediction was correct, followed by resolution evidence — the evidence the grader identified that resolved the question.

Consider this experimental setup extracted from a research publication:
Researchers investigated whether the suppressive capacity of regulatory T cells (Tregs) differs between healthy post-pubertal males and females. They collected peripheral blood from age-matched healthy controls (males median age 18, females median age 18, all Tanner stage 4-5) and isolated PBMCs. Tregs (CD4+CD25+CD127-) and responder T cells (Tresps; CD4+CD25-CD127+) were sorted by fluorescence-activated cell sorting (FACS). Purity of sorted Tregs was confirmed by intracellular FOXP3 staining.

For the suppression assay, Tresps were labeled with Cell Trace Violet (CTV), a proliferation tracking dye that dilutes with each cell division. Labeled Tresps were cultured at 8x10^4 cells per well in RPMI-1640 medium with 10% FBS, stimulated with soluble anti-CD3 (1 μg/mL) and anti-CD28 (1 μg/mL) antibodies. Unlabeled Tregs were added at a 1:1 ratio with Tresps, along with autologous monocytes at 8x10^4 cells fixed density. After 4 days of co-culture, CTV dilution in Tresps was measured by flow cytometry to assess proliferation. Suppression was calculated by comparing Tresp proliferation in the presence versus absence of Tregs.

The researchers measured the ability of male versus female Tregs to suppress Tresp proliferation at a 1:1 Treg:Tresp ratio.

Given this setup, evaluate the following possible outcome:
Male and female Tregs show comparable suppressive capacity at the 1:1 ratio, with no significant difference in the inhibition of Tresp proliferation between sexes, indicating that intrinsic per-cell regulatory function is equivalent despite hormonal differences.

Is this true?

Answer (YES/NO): NO